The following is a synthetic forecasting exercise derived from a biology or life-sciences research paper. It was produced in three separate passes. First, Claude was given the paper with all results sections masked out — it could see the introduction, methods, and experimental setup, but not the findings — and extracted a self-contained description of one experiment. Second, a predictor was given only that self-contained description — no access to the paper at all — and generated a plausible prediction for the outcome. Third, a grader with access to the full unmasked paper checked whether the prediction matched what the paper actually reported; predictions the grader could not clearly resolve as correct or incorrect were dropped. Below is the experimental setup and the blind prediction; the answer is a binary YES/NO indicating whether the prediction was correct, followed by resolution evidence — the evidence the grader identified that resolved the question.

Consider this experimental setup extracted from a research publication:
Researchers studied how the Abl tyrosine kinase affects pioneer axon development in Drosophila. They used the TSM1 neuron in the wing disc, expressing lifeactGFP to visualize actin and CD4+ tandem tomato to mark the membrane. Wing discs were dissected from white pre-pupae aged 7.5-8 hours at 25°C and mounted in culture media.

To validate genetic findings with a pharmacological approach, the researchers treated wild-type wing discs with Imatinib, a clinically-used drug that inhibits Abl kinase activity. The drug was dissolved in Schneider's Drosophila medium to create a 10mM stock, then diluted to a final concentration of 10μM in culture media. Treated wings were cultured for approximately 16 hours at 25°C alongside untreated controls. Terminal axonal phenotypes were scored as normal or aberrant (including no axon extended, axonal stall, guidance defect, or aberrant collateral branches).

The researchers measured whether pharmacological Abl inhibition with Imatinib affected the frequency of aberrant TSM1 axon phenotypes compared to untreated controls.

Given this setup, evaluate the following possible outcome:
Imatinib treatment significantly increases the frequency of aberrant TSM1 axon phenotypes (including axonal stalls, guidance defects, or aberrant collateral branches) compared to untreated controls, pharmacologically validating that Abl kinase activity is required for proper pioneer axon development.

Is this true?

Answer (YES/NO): YES